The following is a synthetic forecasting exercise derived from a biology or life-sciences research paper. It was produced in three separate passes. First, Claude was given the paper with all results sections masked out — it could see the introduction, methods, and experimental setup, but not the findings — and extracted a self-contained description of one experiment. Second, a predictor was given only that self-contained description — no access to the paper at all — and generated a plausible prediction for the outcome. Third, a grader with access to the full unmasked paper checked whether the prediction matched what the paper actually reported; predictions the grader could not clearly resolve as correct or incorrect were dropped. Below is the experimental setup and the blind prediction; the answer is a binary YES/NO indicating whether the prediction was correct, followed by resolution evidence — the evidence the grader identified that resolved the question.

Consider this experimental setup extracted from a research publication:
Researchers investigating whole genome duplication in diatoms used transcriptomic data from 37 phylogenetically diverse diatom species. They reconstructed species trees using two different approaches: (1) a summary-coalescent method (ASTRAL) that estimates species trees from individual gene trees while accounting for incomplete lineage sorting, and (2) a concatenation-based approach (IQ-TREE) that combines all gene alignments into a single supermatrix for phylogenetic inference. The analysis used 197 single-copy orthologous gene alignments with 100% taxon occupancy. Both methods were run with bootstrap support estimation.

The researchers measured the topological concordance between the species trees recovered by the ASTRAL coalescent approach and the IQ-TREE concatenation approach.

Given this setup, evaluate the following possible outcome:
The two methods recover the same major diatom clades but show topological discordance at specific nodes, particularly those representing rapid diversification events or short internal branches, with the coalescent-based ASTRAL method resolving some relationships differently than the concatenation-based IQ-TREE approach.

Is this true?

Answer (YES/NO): NO